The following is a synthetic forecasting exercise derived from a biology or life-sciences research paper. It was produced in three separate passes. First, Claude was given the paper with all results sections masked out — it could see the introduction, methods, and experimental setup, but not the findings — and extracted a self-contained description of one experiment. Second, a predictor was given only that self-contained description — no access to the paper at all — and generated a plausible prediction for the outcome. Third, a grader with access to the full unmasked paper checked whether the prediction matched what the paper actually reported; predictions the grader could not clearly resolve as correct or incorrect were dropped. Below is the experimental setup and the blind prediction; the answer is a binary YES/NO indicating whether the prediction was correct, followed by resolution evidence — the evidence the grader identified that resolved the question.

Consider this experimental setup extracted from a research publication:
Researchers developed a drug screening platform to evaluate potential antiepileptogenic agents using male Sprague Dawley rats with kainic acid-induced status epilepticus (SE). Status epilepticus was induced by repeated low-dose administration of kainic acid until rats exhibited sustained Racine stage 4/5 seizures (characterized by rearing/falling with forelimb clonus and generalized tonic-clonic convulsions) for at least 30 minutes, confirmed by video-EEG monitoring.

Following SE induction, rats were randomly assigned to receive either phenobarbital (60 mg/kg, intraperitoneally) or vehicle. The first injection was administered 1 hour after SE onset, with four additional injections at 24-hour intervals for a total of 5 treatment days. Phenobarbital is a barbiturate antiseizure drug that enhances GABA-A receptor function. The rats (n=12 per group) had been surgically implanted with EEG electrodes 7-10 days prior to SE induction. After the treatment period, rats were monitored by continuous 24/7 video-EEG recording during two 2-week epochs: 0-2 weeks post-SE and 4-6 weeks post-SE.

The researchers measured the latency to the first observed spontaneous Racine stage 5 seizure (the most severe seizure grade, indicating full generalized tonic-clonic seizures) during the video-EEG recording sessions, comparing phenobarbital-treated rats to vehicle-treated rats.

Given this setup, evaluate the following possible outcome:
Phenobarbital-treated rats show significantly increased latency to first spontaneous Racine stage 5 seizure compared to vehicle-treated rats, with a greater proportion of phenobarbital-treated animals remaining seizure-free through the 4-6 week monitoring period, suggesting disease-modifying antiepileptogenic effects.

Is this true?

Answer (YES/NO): NO